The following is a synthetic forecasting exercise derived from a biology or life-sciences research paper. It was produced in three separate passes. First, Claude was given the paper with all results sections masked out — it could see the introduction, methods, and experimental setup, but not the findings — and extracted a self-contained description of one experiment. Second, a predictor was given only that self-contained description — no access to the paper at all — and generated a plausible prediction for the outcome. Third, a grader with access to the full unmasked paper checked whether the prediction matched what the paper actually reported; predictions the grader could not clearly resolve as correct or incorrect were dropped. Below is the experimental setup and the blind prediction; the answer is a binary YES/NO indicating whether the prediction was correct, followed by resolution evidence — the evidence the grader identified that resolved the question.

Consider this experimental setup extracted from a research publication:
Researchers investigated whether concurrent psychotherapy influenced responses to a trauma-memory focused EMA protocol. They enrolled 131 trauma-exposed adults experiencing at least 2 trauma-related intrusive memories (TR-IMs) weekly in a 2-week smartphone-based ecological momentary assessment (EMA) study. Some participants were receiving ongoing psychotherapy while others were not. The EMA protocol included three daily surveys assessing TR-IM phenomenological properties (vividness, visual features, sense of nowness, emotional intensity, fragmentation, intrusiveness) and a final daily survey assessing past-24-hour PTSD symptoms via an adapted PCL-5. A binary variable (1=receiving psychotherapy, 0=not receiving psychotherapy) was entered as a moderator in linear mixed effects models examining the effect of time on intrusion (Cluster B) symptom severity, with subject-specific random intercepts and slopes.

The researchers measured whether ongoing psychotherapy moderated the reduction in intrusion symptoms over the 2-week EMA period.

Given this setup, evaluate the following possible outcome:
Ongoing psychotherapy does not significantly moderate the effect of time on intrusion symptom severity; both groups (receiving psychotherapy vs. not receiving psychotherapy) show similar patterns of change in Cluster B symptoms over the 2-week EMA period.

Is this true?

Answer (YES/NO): YES